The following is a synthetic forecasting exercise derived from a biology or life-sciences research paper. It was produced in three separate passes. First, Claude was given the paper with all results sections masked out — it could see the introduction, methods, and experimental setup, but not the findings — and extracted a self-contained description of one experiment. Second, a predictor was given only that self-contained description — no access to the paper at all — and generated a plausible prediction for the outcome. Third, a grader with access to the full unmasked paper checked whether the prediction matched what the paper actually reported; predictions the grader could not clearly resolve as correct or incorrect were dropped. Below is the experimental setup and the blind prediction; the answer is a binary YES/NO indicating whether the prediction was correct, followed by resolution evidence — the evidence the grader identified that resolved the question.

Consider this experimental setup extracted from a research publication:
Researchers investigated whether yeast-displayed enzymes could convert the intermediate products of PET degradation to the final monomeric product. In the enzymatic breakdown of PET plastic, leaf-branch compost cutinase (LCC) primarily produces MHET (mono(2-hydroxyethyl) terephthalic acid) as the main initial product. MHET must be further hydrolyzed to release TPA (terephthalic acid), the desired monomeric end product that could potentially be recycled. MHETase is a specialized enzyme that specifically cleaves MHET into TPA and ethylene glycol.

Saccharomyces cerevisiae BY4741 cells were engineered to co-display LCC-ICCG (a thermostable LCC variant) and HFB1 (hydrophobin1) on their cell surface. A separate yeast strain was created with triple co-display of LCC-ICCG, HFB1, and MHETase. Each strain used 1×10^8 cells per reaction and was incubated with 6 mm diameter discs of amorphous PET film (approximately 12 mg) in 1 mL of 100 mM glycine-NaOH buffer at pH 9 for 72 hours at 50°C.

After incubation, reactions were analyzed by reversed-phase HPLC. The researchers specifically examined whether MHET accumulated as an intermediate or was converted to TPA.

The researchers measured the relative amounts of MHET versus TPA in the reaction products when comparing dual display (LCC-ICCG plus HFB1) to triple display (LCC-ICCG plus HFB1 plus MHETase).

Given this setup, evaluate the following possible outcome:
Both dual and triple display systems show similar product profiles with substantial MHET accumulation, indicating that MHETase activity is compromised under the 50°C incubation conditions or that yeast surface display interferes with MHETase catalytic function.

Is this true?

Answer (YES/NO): NO